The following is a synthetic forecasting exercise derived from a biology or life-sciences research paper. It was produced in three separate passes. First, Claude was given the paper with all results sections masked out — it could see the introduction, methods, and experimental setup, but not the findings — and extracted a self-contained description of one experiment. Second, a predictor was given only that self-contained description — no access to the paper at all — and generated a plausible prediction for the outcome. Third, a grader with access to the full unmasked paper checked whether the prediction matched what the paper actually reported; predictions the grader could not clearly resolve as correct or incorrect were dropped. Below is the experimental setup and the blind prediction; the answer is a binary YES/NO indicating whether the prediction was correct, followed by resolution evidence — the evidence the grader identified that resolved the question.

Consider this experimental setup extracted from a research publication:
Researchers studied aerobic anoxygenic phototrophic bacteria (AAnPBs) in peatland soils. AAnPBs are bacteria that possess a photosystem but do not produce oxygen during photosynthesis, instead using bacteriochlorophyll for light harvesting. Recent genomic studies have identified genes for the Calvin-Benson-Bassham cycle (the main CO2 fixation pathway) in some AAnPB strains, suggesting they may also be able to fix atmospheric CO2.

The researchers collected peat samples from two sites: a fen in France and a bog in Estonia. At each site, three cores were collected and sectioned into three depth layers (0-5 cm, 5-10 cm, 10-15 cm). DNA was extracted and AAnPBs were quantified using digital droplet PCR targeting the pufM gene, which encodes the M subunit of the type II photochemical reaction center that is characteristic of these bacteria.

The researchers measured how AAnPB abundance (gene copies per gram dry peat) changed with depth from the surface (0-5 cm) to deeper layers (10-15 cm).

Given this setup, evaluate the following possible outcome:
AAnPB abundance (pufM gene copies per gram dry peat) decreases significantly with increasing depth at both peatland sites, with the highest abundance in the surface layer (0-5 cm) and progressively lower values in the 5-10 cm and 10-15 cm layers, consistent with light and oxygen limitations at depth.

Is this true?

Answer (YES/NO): NO